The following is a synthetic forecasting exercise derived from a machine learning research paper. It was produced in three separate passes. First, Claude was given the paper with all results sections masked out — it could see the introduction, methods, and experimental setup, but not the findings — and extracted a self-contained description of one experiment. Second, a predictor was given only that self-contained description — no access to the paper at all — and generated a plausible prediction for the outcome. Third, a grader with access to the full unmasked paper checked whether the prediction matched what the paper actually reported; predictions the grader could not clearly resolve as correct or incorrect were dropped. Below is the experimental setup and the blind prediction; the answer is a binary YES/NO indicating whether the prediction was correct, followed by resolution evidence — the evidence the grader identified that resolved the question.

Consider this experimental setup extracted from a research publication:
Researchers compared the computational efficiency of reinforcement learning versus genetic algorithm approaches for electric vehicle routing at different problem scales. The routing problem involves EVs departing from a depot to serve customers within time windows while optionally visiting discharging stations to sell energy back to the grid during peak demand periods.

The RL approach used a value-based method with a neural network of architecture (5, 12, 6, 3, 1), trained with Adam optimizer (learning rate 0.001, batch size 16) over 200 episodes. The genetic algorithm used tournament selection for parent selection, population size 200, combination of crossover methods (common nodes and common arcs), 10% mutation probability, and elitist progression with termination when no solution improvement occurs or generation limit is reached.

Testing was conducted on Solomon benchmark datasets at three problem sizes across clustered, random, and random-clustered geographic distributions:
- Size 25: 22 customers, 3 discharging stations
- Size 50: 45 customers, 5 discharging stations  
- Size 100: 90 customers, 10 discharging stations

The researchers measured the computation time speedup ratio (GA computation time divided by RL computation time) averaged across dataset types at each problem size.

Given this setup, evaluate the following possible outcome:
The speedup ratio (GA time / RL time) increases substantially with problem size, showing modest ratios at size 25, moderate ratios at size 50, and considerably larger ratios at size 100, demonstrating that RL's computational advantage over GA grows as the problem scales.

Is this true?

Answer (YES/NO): NO